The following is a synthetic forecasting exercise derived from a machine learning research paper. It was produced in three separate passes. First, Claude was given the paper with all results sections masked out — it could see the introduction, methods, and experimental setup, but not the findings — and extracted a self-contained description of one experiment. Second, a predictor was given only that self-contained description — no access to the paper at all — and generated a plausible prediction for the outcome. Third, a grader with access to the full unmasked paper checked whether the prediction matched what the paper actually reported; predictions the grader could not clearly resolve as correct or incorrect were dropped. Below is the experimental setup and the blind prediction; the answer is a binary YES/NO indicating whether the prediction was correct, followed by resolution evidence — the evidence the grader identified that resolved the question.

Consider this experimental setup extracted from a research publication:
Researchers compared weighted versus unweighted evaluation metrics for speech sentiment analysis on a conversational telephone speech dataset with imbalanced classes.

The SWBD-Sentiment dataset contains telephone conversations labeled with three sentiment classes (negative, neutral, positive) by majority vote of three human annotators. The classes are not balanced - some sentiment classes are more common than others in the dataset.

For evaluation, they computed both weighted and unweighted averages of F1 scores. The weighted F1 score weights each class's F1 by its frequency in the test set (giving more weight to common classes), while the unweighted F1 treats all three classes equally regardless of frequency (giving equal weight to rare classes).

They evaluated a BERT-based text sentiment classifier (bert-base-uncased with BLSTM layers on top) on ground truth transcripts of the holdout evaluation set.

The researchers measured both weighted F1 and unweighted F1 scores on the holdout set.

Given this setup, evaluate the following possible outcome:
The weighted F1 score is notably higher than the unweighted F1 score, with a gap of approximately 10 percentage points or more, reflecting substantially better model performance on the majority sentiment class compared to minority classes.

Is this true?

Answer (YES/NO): NO